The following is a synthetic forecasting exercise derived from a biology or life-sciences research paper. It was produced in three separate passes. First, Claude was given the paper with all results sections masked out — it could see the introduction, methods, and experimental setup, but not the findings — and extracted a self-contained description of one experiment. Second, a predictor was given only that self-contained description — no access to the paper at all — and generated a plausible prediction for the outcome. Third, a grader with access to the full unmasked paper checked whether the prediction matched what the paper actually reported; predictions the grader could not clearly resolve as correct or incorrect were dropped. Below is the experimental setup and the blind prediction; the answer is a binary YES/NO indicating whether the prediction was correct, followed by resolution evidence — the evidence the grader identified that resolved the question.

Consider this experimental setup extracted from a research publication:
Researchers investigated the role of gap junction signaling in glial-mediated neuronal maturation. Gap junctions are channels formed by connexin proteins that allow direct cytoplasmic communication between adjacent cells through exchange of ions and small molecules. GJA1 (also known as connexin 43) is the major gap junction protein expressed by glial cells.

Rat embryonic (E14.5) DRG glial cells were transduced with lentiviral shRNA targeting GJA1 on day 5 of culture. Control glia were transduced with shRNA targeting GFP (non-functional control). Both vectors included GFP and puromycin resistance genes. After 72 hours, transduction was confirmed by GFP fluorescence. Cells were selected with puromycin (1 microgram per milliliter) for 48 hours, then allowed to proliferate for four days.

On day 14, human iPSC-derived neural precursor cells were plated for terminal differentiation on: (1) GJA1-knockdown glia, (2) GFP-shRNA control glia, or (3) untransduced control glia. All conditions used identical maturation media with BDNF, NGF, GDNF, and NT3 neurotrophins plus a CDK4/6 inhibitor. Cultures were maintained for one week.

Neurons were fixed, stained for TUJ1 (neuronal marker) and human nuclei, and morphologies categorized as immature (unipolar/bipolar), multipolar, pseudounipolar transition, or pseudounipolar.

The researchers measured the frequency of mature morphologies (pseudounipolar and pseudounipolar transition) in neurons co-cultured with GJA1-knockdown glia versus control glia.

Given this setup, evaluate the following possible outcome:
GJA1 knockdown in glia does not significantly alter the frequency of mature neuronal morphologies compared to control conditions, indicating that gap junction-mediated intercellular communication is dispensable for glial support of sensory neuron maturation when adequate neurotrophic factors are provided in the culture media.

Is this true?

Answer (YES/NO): NO